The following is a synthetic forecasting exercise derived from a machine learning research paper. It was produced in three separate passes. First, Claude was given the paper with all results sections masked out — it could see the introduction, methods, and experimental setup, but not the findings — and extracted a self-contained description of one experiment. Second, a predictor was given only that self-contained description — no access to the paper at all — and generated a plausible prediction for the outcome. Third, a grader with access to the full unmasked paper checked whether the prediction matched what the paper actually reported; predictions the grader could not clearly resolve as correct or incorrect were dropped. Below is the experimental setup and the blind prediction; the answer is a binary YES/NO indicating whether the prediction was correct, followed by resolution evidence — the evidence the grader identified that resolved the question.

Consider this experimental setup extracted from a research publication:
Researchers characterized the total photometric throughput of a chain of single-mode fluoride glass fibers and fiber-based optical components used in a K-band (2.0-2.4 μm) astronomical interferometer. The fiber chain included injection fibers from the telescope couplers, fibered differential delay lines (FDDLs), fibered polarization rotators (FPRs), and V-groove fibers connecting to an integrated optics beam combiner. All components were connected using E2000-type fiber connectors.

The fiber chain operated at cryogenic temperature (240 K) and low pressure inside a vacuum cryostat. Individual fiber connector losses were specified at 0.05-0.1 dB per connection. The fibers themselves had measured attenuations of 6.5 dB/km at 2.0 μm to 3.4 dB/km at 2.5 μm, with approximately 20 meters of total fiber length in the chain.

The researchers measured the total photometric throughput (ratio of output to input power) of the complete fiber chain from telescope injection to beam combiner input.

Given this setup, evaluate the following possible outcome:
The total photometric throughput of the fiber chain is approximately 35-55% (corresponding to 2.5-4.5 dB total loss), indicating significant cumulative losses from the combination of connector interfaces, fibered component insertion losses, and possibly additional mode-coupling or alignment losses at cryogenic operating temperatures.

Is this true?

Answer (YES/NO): NO